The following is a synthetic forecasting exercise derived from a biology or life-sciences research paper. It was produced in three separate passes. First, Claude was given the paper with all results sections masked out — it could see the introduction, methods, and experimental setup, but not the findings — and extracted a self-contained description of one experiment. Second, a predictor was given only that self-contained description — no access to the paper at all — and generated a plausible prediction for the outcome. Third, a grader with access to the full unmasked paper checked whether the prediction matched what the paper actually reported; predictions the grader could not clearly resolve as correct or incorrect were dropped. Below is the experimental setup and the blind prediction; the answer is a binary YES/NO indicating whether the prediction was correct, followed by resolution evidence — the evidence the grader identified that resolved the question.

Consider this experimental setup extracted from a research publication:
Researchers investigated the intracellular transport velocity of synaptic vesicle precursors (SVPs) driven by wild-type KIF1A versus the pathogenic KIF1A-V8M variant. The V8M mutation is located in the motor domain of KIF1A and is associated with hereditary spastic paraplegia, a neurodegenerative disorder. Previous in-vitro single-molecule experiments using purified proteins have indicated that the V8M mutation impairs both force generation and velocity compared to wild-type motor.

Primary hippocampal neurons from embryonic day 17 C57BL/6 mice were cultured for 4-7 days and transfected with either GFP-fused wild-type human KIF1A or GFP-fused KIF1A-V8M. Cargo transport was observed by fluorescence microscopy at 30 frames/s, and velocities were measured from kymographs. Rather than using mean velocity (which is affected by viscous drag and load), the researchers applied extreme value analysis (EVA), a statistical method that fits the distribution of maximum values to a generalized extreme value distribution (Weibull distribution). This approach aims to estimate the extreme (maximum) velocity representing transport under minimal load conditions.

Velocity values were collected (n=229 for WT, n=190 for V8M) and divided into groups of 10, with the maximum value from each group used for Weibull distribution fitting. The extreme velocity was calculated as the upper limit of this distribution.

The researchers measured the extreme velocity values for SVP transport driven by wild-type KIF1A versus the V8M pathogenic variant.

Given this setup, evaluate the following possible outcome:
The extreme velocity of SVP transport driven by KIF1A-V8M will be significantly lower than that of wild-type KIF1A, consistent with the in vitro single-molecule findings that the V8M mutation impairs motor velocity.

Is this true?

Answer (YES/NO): NO